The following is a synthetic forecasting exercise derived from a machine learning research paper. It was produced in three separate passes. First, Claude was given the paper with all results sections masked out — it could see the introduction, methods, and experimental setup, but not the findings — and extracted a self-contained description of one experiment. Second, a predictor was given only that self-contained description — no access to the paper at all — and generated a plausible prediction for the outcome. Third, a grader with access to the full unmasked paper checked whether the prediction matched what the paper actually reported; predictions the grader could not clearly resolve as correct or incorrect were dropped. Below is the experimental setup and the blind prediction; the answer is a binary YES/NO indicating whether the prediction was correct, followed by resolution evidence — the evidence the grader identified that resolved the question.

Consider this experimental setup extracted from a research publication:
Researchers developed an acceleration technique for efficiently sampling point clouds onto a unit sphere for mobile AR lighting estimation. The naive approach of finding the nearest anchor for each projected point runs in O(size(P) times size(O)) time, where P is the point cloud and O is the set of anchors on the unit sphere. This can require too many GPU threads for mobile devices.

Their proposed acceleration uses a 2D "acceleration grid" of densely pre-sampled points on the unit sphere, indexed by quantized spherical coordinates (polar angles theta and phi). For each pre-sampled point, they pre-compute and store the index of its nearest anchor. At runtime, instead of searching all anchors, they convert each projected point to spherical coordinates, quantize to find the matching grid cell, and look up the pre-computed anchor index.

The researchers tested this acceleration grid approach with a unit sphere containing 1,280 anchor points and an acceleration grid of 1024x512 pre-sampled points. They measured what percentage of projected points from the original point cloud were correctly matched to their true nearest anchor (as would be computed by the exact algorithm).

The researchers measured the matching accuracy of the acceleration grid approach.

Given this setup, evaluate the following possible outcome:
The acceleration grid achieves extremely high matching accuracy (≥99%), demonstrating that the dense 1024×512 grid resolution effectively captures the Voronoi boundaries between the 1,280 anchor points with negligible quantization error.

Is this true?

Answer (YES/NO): NO